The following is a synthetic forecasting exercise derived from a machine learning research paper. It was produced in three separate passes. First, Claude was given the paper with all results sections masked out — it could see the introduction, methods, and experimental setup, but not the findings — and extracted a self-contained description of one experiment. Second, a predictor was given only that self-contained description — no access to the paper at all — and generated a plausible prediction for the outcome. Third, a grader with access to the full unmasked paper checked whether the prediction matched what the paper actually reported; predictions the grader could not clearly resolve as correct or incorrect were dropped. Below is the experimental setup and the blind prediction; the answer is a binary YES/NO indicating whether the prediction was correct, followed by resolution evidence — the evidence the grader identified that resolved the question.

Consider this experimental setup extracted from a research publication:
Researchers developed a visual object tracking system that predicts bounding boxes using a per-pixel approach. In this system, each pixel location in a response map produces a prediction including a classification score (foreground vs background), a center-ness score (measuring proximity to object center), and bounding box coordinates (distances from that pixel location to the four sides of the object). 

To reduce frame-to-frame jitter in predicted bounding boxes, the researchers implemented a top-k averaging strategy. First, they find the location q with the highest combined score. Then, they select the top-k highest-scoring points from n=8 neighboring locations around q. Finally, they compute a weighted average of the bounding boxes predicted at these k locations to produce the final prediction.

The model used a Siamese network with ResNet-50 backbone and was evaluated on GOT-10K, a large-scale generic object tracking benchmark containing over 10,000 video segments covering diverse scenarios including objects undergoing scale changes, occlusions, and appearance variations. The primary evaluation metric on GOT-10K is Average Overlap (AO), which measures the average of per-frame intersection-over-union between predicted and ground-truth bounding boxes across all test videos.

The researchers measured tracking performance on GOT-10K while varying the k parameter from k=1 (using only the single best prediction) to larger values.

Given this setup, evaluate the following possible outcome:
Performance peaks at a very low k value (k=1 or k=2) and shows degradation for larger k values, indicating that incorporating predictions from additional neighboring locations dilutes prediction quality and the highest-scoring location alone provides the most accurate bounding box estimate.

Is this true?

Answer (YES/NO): NO